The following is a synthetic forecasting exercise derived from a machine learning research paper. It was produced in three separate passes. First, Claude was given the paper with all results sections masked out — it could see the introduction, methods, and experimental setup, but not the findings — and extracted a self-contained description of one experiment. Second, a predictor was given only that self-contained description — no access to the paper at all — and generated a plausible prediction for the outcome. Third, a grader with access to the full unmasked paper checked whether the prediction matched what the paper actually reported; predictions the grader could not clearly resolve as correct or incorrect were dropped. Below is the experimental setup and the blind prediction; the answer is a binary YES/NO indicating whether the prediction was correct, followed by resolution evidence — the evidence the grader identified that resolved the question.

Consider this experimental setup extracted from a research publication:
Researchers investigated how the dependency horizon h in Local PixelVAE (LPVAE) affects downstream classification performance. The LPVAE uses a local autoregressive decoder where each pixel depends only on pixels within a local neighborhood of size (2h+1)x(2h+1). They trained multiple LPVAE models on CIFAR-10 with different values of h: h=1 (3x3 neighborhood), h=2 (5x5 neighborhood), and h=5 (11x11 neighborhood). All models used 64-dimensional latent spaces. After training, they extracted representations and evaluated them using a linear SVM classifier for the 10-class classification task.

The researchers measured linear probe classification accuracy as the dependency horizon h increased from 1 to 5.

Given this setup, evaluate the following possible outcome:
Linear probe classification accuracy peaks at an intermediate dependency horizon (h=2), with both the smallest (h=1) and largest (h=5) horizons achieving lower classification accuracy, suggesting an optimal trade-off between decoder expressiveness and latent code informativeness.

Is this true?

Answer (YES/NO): NO